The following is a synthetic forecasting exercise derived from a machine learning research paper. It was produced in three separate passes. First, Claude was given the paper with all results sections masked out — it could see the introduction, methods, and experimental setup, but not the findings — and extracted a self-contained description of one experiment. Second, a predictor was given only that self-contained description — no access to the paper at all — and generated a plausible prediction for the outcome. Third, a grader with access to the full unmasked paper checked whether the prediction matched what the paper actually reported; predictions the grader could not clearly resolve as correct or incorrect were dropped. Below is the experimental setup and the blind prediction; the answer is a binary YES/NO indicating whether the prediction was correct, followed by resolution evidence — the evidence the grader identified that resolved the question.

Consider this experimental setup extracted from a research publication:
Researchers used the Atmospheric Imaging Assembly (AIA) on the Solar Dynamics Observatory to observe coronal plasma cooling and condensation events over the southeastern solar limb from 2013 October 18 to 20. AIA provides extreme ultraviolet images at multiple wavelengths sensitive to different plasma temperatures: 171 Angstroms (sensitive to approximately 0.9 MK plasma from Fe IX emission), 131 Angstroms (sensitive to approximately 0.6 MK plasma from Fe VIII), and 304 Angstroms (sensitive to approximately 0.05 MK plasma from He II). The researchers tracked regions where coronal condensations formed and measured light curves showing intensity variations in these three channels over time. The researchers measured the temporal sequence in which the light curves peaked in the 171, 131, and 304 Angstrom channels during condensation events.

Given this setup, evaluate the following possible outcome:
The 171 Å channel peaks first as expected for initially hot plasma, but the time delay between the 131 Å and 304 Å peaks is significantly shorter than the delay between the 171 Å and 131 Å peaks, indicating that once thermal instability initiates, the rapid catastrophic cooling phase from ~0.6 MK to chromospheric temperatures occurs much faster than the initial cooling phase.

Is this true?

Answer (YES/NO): NO